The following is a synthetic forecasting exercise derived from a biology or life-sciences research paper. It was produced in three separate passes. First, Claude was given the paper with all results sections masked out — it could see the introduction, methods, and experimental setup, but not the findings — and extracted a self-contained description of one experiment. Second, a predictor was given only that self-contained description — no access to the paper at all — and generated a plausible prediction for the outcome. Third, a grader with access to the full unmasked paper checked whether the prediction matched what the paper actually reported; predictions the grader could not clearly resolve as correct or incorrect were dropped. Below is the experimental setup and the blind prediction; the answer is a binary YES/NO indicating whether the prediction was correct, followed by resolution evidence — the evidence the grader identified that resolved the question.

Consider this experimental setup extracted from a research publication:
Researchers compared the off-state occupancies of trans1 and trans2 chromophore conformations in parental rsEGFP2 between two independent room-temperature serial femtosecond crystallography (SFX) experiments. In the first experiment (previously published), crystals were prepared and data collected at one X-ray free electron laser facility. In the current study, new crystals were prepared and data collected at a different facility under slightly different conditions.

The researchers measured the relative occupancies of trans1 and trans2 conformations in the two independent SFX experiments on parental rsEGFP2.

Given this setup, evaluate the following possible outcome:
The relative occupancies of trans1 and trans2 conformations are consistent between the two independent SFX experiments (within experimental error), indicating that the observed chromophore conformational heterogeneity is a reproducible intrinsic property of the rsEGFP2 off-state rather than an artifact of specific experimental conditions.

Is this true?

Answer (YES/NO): NO